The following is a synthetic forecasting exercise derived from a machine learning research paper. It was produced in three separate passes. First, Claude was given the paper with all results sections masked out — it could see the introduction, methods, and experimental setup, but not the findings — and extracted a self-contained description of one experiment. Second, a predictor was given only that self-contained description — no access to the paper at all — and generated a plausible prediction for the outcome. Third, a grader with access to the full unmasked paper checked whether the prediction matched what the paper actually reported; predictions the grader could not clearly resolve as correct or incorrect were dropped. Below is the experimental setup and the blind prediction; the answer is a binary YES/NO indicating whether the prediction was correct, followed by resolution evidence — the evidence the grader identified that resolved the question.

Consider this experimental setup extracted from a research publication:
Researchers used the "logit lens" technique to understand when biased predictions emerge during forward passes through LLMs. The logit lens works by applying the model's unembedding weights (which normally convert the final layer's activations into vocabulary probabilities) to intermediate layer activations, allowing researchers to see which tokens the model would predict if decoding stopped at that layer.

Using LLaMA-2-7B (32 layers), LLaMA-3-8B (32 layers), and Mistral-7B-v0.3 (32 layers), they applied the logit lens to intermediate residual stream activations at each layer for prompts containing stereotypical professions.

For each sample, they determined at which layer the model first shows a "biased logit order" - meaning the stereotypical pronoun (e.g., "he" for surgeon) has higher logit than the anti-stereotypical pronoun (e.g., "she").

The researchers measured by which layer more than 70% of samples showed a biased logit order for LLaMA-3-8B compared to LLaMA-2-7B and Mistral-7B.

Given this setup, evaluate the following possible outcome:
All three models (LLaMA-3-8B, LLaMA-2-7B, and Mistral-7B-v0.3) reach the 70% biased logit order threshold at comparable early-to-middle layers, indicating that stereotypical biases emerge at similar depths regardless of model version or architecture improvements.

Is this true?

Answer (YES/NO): NO